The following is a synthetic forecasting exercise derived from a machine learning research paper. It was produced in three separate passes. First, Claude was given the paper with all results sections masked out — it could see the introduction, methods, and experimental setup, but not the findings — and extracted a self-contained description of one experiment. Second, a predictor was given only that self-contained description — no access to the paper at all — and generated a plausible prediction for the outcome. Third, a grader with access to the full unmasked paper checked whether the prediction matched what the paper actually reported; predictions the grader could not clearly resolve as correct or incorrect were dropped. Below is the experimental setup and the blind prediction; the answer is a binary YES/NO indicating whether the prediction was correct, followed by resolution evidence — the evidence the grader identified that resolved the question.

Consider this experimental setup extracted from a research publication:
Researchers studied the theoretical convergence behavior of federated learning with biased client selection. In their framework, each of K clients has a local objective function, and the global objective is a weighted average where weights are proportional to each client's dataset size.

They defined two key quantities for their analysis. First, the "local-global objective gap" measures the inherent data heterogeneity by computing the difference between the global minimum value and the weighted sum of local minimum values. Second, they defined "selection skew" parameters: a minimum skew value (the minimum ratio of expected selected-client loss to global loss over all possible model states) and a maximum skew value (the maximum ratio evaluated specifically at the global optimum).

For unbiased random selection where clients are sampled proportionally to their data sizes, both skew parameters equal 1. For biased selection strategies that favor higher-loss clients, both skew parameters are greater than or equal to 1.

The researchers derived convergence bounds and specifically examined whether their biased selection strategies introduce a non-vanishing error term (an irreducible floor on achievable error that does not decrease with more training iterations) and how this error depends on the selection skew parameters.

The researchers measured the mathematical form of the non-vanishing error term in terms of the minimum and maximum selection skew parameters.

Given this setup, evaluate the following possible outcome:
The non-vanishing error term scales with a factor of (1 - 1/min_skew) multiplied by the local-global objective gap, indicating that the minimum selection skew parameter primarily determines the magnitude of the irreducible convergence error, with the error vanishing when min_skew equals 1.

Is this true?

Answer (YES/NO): NO